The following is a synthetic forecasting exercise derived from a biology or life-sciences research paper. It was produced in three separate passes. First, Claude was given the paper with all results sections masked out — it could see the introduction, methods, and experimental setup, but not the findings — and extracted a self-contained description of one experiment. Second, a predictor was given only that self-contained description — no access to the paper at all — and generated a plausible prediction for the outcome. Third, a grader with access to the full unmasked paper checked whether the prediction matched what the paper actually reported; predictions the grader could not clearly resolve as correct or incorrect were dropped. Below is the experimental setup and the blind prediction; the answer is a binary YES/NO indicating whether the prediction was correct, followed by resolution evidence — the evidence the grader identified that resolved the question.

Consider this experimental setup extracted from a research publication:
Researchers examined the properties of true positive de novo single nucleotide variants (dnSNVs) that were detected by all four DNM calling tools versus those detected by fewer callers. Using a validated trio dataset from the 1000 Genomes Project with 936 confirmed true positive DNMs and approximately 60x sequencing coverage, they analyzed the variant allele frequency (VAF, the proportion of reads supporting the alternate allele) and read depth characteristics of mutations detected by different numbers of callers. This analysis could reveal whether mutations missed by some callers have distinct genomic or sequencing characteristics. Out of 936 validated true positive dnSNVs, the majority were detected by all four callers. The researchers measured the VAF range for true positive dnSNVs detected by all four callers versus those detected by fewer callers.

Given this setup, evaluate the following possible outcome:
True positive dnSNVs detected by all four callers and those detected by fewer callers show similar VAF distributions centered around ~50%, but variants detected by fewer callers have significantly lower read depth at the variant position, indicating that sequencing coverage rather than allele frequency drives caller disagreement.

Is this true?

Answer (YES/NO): NO